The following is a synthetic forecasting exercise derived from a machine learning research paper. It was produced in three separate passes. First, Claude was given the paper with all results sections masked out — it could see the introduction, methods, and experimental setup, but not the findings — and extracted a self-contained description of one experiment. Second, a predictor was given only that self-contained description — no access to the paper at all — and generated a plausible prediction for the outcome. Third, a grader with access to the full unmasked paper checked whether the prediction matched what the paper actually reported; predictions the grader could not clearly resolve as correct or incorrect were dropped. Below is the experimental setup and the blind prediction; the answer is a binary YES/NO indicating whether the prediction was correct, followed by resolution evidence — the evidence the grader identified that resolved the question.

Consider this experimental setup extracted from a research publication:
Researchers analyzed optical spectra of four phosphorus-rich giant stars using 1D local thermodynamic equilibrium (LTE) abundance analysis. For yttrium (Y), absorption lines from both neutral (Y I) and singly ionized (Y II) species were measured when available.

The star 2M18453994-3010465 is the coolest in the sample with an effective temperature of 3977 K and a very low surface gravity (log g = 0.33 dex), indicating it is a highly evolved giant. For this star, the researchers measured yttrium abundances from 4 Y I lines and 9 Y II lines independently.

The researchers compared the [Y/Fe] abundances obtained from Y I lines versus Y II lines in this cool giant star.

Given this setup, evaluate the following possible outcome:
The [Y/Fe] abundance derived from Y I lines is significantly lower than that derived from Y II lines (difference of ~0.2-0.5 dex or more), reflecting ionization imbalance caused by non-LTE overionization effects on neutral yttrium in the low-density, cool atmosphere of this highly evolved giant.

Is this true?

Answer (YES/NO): NO